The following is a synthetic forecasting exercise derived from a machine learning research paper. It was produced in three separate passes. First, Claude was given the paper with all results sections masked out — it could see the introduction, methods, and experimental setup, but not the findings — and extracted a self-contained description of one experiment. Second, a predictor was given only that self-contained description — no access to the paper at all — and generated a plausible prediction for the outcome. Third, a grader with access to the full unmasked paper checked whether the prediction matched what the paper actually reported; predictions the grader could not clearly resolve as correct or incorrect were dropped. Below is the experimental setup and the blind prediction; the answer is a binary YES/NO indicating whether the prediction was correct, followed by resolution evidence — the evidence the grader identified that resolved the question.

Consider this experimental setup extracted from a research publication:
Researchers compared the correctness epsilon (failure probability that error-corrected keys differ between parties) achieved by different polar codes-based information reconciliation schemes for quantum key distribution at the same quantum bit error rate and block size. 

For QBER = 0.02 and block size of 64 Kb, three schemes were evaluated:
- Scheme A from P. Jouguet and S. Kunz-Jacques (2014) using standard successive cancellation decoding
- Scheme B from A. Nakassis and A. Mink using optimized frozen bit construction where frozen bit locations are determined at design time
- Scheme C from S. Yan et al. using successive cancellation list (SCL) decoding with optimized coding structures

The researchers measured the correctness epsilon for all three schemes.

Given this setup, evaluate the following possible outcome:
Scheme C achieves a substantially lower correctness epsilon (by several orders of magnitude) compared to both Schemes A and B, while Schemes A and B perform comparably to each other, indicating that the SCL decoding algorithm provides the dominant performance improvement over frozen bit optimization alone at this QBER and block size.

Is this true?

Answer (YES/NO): NO